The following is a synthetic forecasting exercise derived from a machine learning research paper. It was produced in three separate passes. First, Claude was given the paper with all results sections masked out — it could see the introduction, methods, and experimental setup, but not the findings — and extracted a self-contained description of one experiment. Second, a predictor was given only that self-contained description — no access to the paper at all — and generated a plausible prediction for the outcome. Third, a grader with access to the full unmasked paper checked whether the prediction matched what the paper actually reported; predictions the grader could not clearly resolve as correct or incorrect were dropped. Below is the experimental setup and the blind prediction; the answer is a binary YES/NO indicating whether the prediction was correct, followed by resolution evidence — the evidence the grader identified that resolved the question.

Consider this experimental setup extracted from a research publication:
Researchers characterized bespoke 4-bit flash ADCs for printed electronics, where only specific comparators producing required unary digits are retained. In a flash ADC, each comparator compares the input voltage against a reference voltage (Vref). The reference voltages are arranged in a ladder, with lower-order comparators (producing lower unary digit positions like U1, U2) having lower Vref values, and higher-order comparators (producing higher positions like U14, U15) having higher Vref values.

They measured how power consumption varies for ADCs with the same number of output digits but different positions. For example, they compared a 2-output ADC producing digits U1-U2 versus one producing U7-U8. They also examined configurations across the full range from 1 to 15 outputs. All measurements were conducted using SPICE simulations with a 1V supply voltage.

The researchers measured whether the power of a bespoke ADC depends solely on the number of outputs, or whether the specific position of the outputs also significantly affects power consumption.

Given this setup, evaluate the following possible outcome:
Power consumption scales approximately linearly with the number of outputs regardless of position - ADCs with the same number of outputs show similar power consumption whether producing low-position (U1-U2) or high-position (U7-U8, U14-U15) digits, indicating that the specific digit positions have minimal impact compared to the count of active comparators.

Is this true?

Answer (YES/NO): NO